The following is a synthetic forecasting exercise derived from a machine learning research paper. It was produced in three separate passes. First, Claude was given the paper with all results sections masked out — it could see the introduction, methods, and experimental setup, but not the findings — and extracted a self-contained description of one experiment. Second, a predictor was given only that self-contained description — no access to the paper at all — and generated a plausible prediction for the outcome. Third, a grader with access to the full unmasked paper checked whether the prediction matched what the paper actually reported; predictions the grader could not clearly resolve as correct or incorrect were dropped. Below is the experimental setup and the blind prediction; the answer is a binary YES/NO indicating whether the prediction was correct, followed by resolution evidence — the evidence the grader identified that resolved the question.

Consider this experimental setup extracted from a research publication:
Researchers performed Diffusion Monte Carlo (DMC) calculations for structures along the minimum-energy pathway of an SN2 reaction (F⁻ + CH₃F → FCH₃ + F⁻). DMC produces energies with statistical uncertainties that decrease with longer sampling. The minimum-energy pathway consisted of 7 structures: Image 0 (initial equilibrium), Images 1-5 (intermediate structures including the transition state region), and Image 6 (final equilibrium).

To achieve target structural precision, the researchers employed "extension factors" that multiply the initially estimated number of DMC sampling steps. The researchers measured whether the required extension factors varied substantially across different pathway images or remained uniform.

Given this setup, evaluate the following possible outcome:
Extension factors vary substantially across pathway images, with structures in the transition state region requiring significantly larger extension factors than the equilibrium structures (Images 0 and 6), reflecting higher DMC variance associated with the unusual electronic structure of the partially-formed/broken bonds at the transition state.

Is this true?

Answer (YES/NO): NO